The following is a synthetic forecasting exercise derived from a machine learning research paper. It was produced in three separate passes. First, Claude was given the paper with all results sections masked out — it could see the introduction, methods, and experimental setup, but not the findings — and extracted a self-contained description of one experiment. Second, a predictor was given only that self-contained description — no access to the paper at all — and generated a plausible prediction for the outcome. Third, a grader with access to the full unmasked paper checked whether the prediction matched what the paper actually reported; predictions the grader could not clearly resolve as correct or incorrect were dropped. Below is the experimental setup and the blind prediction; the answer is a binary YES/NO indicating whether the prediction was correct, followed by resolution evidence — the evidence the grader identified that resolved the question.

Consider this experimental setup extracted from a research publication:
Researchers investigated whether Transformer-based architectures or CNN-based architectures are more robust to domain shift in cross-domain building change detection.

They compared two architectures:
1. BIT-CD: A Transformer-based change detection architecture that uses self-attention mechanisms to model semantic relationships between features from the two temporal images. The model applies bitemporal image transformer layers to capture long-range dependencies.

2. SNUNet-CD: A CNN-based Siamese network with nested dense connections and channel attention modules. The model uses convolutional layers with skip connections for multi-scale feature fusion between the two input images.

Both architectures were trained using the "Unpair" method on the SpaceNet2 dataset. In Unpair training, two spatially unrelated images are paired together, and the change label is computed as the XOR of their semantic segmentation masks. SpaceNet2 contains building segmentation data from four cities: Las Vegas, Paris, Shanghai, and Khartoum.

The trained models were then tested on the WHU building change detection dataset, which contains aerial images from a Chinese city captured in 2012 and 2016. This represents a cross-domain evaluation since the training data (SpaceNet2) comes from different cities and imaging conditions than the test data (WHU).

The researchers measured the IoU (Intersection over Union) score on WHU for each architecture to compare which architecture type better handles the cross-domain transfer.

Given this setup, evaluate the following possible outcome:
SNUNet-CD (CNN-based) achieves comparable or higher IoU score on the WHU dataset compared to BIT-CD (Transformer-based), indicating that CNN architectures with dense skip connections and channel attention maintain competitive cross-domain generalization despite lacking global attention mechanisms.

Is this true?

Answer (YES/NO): YES